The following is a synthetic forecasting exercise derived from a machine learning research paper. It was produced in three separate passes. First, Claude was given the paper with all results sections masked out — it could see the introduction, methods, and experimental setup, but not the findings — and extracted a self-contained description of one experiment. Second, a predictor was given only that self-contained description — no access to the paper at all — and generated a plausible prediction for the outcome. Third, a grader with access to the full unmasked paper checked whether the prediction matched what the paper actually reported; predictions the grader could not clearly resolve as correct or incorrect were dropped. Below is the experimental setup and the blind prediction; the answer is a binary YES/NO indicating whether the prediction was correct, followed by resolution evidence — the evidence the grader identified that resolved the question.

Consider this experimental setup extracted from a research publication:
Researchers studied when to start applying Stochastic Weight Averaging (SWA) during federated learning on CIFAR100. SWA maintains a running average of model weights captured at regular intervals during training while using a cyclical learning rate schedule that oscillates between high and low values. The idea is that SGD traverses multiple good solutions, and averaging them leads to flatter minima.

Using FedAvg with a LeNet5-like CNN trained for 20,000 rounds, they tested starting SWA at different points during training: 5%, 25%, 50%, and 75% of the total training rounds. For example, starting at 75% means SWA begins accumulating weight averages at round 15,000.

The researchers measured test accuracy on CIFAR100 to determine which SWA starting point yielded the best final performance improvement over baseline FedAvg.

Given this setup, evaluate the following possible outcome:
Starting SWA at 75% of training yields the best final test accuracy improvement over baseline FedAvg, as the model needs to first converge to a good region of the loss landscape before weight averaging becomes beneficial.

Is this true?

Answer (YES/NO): YES